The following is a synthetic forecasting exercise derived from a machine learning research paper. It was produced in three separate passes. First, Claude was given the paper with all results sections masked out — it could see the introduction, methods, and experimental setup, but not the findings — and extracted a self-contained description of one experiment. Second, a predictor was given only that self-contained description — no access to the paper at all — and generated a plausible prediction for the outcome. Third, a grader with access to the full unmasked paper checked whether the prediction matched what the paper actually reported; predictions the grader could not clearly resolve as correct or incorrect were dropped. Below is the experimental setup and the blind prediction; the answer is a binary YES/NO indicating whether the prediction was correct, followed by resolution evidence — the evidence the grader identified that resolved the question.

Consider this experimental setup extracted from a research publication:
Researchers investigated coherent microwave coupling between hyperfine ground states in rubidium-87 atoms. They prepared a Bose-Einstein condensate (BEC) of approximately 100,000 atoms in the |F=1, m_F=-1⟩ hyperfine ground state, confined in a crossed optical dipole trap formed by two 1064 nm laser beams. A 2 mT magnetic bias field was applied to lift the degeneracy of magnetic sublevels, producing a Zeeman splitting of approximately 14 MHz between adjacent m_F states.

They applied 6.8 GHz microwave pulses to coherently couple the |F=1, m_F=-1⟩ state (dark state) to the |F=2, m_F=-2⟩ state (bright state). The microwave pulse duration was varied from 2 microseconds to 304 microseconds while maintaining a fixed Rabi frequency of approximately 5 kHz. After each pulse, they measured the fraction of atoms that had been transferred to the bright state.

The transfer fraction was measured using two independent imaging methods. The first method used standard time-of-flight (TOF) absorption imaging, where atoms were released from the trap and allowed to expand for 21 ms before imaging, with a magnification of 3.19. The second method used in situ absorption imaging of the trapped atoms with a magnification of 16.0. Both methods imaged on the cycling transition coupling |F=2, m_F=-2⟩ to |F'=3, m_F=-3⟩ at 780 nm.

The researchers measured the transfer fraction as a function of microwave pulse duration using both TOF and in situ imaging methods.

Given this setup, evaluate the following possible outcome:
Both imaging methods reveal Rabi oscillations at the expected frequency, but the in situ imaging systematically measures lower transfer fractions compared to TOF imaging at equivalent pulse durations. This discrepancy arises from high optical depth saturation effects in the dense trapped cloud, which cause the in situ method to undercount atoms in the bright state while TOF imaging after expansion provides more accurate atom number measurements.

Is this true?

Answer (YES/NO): NO